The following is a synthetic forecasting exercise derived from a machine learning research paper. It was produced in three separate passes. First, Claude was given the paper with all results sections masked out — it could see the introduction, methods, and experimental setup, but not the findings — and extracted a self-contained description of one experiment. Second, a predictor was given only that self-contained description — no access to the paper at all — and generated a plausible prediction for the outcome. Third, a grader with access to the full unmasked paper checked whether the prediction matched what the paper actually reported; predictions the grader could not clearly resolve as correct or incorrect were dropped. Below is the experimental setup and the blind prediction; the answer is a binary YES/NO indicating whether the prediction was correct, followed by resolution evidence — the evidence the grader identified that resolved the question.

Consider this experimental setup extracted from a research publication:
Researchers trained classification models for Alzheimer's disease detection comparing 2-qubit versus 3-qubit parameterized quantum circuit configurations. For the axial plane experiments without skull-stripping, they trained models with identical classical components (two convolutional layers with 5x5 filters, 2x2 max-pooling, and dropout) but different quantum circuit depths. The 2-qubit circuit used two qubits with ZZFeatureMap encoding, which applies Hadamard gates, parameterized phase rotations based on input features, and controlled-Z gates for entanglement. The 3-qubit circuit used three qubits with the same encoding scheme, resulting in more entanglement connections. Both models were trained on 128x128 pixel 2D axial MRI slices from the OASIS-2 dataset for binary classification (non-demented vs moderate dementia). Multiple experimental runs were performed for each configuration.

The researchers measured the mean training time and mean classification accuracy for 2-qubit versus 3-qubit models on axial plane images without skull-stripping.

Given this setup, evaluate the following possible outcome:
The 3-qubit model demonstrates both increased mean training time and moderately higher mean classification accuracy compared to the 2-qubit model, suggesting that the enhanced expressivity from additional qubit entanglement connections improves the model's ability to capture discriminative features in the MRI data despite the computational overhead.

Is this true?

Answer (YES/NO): NO